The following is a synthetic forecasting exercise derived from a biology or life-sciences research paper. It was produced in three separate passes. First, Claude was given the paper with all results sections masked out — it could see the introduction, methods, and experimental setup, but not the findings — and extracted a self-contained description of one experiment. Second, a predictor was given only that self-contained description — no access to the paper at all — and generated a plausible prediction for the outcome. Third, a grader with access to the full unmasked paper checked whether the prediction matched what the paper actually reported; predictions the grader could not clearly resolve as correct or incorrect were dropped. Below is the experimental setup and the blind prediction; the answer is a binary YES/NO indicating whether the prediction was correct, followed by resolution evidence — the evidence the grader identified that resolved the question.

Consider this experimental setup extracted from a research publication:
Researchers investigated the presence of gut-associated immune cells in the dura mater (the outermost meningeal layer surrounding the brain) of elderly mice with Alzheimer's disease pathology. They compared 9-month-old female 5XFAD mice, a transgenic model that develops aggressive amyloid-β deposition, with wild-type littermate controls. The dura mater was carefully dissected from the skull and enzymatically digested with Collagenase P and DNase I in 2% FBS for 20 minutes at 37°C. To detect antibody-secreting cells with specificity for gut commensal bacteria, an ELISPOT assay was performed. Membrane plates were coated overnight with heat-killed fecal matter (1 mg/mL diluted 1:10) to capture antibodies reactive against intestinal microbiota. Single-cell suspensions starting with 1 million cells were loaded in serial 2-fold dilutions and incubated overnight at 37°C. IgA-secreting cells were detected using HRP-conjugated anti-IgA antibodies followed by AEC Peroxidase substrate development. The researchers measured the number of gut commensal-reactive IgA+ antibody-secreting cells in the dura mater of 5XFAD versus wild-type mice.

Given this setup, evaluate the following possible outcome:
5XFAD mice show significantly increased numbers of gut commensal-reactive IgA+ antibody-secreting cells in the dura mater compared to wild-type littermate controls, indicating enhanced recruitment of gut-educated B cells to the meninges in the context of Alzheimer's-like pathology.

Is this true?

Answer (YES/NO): YES